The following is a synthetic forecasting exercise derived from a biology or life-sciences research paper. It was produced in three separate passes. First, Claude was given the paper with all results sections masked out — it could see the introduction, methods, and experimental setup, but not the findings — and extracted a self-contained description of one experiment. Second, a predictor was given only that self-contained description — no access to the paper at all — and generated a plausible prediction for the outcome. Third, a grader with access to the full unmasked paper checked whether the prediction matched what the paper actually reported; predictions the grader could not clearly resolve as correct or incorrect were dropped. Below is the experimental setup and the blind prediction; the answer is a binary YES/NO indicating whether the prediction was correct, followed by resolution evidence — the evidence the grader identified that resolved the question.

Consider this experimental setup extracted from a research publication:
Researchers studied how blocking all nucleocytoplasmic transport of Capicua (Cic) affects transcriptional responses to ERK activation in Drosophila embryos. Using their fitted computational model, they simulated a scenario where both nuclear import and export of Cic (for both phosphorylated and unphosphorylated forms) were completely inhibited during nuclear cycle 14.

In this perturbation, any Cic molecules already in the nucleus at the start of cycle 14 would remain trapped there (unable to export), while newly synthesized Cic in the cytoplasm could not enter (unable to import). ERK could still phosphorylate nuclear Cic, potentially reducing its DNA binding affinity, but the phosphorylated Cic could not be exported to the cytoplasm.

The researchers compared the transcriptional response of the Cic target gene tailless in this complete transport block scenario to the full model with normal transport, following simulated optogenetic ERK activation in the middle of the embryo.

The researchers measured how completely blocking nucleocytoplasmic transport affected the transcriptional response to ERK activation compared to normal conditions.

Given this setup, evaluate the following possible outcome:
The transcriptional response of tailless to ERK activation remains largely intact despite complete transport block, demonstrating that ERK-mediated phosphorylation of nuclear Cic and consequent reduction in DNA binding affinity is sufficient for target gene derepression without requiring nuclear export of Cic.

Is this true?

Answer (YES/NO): YES